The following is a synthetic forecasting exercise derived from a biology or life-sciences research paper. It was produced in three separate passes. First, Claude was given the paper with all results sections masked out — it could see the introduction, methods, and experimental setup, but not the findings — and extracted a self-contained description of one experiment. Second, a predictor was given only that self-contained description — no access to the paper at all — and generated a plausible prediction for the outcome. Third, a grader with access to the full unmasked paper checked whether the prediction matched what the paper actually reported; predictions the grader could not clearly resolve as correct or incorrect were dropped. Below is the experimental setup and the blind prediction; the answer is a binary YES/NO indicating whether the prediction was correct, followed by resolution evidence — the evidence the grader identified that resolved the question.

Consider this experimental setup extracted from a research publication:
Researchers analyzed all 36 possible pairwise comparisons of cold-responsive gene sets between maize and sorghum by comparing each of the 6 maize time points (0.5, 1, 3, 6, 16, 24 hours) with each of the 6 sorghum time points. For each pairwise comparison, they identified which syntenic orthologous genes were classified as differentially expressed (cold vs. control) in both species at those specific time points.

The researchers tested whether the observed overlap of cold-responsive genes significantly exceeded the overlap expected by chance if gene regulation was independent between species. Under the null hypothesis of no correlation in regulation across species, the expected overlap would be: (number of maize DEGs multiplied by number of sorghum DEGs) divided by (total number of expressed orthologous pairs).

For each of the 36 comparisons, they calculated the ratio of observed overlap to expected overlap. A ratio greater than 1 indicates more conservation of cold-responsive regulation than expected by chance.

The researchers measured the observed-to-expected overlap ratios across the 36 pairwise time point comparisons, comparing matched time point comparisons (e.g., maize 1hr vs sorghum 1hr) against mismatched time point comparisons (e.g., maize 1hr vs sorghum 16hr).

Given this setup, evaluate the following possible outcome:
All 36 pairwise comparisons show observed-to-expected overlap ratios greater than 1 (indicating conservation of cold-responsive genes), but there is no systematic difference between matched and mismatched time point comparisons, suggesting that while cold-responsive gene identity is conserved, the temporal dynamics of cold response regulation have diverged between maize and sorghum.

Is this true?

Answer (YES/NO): NO